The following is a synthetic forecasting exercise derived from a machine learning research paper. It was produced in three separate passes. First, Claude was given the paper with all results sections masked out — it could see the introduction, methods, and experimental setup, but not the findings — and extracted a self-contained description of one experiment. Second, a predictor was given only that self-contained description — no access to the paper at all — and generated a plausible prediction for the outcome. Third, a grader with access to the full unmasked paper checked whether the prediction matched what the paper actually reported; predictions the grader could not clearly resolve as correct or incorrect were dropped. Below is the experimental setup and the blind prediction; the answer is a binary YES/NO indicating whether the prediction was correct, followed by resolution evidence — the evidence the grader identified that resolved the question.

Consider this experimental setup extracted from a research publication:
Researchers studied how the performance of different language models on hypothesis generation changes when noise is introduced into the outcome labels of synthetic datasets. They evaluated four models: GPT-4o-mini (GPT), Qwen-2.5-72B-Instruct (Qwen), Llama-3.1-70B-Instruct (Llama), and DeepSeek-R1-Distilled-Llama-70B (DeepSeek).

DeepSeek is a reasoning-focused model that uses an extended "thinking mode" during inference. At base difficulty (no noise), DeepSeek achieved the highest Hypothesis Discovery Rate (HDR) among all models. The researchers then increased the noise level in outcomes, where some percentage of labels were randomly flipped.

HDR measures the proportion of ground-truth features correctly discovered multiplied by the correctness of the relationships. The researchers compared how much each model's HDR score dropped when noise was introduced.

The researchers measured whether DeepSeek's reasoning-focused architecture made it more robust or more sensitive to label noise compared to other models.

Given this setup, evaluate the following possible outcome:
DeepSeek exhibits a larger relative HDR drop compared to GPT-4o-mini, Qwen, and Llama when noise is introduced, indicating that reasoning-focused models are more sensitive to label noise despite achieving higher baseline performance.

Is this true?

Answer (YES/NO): YES